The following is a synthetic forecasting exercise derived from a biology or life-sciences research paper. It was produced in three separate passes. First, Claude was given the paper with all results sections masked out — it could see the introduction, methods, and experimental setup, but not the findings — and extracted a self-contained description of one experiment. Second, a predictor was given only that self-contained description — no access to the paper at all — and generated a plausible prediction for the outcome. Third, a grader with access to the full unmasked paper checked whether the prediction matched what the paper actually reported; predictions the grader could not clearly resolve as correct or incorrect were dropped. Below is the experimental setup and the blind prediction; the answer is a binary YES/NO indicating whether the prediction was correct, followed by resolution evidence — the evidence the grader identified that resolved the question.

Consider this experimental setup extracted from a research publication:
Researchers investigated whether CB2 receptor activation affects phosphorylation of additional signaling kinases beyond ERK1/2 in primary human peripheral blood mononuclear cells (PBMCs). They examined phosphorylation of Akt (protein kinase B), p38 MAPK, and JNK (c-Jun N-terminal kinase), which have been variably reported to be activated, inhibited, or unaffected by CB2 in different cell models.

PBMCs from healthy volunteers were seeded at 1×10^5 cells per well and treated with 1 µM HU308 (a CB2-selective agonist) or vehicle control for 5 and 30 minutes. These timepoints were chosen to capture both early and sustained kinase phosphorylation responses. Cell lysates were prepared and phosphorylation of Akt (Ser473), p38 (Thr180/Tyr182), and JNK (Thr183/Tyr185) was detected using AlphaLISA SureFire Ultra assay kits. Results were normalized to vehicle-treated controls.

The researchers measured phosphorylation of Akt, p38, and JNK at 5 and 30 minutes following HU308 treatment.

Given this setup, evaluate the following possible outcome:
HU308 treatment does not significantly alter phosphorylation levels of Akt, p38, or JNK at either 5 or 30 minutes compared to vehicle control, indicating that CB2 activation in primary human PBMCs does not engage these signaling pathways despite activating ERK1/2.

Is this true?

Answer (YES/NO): NO